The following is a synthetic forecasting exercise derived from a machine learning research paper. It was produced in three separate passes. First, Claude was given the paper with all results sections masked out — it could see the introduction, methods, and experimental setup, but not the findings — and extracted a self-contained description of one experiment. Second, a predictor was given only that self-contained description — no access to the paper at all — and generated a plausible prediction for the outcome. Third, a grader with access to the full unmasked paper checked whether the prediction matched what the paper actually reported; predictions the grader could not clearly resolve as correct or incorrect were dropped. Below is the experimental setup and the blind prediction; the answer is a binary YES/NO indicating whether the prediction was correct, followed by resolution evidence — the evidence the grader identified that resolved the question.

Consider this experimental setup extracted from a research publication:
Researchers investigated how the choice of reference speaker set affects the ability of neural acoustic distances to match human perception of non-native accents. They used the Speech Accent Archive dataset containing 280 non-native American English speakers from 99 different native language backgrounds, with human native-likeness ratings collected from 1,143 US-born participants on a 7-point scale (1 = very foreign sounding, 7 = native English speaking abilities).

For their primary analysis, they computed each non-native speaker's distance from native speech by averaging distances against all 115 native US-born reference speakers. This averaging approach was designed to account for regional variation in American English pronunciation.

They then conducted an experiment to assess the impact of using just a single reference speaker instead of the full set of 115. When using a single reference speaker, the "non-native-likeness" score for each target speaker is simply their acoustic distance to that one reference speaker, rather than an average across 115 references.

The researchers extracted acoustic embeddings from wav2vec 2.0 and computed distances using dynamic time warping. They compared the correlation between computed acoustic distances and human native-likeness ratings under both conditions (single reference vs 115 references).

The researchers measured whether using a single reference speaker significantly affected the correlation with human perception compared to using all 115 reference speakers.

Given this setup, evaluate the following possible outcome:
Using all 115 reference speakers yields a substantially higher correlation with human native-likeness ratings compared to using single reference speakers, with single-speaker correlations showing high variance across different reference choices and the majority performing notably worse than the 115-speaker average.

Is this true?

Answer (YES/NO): NO